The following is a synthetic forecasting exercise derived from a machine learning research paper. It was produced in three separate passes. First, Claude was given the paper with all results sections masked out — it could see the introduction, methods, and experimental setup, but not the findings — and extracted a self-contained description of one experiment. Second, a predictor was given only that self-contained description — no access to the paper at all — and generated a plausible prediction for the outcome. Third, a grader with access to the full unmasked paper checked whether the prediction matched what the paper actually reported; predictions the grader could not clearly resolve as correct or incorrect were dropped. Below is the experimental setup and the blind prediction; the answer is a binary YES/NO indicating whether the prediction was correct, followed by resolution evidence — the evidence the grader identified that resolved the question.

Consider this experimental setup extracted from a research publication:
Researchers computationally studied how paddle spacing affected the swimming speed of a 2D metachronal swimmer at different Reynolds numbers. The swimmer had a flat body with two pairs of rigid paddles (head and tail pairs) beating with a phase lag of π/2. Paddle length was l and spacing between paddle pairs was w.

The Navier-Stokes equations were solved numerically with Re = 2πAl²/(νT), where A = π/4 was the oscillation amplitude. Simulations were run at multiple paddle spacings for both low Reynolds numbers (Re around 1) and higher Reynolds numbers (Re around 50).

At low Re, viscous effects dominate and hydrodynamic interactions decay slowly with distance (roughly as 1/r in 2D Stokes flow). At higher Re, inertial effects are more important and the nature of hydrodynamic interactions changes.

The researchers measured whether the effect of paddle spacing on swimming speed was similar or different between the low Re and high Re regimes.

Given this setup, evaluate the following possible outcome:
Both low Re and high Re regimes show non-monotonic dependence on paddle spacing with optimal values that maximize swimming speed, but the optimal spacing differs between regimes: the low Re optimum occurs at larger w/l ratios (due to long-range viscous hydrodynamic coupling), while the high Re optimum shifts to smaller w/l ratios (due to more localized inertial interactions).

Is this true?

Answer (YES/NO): NO